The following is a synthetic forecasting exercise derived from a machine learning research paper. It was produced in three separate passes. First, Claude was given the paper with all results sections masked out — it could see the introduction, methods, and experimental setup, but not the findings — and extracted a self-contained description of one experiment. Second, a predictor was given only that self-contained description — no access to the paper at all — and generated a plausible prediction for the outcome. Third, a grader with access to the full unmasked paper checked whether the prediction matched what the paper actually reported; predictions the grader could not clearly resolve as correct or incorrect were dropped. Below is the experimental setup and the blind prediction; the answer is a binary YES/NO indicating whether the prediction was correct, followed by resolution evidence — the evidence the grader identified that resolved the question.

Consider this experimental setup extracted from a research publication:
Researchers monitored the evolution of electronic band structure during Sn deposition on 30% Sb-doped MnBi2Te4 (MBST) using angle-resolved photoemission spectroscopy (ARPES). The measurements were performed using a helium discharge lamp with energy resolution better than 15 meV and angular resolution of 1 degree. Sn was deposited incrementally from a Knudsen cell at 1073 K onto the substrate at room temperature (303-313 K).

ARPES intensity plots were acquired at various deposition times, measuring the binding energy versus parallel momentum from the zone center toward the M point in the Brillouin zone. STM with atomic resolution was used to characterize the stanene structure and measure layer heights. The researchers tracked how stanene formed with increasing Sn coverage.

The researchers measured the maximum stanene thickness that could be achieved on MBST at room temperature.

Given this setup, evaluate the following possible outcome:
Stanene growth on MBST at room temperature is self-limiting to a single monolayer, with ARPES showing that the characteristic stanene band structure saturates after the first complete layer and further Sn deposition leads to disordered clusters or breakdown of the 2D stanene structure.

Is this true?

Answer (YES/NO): NO